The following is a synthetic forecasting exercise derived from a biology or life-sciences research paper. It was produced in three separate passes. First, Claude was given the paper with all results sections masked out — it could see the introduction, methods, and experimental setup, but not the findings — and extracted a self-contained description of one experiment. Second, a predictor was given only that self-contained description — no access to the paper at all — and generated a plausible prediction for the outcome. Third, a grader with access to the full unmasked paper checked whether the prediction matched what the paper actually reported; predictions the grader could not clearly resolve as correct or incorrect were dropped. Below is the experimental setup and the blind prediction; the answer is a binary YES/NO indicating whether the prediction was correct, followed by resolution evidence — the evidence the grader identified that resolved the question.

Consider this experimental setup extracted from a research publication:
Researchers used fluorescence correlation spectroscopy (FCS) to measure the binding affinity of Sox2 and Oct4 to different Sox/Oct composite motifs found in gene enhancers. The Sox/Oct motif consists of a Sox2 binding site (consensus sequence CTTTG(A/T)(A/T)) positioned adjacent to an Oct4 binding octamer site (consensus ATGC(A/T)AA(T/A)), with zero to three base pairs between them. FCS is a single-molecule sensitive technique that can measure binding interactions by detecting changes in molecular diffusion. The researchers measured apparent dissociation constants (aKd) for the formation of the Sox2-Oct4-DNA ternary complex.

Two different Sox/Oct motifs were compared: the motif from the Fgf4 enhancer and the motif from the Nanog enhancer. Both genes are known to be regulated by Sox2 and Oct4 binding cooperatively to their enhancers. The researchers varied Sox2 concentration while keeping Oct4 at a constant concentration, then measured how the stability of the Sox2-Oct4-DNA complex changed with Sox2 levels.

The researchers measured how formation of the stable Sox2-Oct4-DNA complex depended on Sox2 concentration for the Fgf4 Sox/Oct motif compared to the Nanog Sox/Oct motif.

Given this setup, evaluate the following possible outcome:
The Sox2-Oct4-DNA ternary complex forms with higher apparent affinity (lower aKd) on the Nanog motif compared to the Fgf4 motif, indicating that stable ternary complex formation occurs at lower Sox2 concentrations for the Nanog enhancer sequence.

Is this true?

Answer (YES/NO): YES